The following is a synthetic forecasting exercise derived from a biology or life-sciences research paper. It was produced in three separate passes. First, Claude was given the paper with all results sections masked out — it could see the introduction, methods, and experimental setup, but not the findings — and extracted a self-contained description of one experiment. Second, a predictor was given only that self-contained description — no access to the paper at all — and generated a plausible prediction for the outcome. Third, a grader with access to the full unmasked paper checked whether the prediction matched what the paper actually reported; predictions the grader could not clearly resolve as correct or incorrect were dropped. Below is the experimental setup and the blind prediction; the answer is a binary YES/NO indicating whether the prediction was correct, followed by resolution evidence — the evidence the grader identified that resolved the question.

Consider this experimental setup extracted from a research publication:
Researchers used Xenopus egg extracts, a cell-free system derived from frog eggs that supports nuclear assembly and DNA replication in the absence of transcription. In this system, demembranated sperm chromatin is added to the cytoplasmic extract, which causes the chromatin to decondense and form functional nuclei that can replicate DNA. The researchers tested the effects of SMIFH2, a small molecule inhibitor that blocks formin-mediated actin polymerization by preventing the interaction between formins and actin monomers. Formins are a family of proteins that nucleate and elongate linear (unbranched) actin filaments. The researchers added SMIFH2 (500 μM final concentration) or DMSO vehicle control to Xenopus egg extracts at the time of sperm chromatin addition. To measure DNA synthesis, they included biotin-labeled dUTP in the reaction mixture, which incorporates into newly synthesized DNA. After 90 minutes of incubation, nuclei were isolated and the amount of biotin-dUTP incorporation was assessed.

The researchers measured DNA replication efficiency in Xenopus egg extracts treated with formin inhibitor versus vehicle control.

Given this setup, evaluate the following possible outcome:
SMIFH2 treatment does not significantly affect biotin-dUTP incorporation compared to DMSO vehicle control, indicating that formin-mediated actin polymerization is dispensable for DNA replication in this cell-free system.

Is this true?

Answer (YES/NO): NO